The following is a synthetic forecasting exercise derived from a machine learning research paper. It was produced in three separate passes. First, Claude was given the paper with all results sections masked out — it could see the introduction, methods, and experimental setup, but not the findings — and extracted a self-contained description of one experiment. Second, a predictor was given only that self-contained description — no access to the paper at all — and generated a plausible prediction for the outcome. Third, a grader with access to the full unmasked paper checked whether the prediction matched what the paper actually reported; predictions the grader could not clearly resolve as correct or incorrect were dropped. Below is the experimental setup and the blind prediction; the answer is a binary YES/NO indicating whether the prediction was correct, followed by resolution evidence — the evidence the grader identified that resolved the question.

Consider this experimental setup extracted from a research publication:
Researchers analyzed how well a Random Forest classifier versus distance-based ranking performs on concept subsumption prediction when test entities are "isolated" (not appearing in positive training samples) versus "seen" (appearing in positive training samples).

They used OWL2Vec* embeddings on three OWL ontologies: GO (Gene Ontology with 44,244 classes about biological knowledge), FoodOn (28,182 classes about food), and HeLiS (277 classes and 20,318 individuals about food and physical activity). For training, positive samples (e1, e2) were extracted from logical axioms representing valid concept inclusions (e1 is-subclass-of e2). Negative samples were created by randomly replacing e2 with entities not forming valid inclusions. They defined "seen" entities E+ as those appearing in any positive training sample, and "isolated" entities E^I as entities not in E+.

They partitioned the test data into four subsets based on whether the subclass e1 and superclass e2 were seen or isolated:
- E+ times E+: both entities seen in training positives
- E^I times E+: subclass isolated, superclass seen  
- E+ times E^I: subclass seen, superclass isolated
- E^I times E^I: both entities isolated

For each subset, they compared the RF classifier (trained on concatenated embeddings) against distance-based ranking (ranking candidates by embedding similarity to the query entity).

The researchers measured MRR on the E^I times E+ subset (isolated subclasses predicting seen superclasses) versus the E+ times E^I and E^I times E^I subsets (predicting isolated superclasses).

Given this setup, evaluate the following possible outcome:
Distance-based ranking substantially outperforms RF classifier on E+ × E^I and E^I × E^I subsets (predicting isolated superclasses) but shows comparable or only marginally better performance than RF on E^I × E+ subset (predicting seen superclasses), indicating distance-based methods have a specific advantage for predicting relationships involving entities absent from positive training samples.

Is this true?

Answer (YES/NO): NO